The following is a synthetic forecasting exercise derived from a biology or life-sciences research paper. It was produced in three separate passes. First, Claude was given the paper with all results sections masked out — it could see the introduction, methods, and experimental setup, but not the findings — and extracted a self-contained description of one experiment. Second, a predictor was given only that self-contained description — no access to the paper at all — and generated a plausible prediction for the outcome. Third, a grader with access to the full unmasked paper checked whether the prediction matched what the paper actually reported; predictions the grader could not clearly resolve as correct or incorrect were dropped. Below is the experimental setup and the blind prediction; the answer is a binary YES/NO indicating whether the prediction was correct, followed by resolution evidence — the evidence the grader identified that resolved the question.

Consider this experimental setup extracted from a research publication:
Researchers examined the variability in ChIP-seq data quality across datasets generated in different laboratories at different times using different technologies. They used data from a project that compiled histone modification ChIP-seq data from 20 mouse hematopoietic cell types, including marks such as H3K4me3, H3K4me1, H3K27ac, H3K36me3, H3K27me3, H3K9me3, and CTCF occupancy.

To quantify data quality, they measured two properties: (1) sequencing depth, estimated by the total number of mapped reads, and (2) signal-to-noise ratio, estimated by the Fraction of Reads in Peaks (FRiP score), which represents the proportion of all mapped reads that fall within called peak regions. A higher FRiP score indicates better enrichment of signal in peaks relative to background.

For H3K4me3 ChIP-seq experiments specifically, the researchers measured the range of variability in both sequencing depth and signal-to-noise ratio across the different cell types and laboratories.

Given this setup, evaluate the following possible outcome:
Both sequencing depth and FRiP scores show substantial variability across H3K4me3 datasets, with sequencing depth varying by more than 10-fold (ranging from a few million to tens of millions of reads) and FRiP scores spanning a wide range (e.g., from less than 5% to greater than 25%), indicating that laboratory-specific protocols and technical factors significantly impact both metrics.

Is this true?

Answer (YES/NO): NO